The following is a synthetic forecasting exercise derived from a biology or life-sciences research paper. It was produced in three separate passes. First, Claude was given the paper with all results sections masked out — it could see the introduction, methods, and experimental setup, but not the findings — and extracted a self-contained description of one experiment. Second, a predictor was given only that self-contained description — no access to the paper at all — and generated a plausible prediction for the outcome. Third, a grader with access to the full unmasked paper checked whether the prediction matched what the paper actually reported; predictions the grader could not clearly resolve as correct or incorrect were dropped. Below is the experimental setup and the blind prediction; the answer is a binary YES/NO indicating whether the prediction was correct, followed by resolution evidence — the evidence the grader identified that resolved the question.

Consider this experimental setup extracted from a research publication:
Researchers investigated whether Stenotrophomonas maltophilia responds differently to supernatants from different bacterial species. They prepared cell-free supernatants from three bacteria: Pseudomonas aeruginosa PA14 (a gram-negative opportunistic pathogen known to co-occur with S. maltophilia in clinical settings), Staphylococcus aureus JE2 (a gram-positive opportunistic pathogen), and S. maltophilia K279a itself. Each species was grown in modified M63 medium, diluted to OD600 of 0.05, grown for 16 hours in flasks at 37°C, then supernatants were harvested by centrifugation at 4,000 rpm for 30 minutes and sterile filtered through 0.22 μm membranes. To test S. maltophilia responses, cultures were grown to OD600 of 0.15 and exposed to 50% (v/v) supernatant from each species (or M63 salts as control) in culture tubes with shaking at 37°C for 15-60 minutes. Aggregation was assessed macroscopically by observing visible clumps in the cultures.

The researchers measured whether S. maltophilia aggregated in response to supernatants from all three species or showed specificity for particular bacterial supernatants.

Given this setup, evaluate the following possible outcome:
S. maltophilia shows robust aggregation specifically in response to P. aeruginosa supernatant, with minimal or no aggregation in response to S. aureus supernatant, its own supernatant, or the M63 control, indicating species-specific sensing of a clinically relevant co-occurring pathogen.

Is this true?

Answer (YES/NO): YES